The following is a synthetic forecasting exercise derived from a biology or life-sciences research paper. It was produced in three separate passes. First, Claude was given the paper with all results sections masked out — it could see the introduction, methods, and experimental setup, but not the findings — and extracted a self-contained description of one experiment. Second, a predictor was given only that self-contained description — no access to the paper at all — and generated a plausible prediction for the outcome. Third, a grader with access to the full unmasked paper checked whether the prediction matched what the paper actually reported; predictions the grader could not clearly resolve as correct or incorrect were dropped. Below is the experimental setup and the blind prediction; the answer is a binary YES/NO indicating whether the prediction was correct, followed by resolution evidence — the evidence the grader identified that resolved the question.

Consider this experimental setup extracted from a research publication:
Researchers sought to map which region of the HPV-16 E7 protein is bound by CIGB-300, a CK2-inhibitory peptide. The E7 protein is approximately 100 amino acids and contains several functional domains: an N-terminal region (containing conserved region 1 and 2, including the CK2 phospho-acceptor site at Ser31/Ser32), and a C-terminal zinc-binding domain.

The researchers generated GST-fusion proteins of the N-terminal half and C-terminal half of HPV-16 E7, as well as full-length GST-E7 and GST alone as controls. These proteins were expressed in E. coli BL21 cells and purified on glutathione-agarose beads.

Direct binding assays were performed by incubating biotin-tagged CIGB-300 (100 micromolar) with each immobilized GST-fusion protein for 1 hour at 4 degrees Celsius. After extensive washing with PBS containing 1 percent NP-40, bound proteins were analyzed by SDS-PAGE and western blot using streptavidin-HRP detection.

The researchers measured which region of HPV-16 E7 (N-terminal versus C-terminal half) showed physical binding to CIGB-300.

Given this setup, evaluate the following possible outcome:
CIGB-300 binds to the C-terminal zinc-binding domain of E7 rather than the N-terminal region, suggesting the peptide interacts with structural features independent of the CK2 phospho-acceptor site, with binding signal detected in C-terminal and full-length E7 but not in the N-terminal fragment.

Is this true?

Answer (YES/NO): NO